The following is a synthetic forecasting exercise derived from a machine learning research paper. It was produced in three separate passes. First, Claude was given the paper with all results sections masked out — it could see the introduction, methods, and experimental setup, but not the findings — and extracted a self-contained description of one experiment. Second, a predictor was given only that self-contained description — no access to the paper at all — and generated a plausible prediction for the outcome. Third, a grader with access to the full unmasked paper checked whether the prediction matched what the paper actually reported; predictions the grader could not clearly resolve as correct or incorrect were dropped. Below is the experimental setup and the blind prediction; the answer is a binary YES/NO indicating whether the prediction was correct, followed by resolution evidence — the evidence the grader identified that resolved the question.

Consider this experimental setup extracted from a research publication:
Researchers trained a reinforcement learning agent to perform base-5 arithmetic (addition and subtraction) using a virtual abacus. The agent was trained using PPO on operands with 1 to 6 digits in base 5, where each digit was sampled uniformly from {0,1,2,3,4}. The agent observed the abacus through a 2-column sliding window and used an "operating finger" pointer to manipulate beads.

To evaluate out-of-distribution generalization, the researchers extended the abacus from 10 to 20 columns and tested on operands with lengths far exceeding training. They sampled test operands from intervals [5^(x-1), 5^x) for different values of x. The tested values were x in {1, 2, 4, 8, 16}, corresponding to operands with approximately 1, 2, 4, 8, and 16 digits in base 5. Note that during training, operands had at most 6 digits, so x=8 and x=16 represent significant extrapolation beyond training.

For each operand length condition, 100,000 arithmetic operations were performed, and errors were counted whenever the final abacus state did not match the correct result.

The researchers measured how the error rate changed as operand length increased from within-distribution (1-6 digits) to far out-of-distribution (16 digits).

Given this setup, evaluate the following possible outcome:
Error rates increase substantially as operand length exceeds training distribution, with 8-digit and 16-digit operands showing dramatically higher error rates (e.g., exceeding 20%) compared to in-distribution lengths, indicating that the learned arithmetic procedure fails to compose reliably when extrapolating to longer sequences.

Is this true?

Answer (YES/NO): NO